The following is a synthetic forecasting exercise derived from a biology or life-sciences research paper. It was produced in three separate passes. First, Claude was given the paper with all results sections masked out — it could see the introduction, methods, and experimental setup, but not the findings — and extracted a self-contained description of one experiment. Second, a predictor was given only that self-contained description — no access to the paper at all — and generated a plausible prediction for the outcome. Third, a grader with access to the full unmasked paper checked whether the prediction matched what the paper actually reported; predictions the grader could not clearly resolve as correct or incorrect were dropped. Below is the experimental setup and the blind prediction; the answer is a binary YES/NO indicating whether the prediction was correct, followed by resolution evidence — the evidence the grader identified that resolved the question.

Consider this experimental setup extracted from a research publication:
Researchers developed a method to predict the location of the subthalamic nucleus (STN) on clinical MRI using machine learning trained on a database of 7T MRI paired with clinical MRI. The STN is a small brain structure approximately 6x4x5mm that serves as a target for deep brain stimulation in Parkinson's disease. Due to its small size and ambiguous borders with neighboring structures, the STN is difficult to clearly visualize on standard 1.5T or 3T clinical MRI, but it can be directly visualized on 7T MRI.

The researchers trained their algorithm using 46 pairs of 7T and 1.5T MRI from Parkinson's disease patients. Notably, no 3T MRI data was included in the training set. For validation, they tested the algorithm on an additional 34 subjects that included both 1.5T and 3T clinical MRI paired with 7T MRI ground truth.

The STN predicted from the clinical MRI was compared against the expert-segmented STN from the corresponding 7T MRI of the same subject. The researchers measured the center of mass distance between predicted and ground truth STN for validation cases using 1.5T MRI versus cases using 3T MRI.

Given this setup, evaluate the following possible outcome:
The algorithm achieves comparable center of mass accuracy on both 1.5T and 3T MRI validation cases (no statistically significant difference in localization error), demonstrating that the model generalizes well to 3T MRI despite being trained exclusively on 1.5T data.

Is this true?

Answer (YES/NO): YES